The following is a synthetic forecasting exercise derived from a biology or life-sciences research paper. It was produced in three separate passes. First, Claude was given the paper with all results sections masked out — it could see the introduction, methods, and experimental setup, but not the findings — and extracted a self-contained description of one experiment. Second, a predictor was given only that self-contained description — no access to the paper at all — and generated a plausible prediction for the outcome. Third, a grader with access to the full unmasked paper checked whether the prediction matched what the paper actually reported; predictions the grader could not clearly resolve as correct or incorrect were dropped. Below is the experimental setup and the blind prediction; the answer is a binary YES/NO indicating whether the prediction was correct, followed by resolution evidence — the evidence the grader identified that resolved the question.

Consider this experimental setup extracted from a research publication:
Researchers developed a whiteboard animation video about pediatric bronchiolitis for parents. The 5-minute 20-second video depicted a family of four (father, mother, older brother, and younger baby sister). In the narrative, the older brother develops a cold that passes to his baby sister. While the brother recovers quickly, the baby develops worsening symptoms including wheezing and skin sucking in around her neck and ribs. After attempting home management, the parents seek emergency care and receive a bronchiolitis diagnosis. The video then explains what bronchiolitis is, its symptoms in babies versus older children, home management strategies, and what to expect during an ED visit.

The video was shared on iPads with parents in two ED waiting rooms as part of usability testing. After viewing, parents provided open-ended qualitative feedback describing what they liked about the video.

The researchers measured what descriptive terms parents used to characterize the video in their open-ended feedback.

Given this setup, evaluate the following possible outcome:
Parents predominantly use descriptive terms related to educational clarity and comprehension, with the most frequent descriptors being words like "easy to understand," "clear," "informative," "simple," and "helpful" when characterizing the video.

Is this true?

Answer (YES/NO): NO